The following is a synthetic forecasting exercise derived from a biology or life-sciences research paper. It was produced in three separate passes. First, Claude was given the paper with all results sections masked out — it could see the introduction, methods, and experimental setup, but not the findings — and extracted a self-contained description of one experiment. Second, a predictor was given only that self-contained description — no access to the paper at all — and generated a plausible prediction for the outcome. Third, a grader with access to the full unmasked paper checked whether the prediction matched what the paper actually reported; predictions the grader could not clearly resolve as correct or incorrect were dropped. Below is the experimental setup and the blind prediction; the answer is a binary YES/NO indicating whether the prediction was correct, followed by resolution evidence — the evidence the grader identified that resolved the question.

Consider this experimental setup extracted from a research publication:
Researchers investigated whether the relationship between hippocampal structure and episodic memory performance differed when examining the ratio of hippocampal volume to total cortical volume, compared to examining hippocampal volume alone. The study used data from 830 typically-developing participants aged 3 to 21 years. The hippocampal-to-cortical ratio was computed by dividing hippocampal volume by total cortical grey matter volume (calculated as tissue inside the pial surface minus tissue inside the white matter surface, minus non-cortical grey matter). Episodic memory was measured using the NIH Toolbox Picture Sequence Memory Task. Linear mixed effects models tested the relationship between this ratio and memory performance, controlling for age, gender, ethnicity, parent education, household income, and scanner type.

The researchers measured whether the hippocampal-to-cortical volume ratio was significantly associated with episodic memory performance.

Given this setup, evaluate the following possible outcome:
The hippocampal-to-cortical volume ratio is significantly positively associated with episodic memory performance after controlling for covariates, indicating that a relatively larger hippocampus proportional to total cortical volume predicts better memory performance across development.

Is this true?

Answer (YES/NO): YES